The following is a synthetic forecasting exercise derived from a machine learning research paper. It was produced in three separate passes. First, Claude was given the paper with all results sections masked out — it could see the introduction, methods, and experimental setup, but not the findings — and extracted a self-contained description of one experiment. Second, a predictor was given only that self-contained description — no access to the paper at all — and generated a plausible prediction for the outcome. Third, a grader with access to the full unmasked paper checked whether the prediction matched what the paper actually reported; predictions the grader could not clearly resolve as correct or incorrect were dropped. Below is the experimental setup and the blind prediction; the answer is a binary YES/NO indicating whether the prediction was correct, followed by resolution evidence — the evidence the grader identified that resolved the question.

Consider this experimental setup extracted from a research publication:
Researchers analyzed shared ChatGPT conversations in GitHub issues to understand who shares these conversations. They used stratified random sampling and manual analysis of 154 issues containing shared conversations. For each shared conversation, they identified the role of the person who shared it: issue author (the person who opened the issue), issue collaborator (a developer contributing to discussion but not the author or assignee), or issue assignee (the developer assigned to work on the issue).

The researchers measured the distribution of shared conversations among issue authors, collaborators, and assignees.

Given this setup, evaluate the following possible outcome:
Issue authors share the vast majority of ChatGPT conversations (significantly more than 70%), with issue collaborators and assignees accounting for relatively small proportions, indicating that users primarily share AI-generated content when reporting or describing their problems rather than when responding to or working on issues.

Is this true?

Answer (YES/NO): NO